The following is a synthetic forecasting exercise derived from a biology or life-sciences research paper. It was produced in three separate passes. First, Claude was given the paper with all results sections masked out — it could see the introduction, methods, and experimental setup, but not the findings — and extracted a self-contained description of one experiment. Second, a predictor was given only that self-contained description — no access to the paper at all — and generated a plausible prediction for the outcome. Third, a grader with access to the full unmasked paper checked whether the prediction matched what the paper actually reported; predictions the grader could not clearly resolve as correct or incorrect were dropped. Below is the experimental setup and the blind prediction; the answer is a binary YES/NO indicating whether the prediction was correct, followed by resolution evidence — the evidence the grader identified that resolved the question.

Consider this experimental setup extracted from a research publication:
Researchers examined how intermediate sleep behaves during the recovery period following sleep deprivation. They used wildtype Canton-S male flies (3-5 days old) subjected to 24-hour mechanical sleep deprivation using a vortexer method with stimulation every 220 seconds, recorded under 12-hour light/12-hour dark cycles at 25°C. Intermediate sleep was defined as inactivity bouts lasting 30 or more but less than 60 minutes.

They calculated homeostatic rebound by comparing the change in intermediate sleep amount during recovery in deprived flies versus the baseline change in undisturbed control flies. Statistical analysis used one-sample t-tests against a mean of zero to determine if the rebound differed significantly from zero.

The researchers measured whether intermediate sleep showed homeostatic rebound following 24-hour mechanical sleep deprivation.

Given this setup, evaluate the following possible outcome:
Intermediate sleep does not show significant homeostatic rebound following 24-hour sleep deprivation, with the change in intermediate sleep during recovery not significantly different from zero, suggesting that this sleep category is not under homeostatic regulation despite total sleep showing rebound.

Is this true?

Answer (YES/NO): NO